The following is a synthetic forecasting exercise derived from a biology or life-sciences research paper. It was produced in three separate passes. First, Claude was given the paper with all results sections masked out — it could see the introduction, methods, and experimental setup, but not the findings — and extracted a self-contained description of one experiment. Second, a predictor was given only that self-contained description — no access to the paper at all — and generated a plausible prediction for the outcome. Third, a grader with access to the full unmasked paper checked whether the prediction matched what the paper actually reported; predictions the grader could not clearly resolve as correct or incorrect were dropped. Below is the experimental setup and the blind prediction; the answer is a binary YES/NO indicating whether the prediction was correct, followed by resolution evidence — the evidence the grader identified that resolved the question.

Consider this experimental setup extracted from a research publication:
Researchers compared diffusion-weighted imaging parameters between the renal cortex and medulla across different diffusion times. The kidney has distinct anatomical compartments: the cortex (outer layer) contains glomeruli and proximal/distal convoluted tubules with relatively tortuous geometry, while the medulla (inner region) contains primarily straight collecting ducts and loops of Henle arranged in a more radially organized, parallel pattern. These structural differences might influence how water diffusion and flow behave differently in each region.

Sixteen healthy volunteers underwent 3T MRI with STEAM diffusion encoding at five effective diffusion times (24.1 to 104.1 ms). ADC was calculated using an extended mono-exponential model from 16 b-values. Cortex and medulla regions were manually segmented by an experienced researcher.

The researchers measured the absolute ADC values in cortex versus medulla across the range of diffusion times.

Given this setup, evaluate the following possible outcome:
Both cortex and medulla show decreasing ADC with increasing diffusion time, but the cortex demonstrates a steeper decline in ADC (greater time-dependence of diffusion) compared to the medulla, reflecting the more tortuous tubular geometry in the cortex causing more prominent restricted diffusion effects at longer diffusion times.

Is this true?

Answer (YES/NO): NO